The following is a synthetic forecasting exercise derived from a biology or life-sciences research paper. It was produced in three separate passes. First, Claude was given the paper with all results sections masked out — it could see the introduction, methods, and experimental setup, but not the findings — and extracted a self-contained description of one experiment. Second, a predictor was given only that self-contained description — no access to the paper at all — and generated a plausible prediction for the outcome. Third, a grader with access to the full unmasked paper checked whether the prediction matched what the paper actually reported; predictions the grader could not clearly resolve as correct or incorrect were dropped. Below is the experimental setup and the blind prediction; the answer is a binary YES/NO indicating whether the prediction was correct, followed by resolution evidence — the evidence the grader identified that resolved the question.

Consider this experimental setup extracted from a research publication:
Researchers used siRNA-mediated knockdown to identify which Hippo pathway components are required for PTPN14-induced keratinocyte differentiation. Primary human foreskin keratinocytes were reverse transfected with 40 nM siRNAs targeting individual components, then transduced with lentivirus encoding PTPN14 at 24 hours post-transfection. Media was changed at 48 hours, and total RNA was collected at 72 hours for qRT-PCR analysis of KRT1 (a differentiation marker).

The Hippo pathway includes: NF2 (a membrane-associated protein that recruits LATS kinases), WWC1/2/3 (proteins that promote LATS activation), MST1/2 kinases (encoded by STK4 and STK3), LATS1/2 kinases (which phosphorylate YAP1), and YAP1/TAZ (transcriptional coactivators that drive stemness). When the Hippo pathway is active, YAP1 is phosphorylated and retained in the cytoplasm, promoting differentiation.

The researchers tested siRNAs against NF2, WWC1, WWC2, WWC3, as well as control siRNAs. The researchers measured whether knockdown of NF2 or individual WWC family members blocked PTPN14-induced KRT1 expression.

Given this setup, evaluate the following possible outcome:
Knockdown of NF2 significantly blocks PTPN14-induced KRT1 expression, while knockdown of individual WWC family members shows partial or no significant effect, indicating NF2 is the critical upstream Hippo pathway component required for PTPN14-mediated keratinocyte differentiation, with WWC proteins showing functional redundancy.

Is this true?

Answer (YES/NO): NO